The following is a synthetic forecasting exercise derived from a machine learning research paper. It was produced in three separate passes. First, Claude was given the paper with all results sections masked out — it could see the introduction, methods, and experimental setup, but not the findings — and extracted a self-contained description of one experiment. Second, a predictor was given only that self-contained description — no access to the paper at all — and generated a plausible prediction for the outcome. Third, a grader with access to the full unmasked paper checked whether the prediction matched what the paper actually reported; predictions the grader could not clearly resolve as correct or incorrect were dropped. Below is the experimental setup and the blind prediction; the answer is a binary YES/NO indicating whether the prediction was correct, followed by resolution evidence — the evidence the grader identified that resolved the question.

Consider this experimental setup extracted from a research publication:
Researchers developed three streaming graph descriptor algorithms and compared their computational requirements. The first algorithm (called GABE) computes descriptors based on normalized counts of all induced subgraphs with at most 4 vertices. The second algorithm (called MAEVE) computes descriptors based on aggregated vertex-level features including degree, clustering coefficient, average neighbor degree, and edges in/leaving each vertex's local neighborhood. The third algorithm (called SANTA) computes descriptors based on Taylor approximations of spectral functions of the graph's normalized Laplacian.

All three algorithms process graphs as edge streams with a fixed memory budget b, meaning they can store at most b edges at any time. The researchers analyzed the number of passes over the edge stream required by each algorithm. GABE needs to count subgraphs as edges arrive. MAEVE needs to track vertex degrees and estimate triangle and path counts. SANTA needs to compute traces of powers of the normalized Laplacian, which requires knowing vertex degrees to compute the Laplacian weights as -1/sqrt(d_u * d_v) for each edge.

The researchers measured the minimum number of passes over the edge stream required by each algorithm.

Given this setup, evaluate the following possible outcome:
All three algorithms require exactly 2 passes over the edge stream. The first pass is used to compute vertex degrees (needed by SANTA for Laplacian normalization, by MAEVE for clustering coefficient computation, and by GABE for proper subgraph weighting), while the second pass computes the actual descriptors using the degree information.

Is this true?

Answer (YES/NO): NO